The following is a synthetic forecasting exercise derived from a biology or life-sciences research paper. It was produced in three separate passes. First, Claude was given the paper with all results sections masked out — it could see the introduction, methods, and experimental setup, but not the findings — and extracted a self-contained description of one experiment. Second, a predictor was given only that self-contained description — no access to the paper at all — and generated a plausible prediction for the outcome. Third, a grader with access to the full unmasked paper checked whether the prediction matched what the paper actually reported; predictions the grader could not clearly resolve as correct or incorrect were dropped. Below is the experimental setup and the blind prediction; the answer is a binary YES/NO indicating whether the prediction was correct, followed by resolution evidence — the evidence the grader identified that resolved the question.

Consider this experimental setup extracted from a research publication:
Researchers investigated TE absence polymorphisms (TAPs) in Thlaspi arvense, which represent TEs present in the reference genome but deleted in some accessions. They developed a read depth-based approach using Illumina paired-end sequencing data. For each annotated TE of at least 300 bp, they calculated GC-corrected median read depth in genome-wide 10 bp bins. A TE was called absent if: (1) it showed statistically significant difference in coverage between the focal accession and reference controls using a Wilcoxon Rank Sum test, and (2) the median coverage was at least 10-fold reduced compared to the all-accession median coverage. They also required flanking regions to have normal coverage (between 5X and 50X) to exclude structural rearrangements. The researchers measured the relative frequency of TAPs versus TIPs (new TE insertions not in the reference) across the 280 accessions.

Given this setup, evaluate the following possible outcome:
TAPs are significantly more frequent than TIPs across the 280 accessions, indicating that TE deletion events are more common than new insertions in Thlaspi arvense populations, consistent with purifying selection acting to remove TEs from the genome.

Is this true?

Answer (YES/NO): NO